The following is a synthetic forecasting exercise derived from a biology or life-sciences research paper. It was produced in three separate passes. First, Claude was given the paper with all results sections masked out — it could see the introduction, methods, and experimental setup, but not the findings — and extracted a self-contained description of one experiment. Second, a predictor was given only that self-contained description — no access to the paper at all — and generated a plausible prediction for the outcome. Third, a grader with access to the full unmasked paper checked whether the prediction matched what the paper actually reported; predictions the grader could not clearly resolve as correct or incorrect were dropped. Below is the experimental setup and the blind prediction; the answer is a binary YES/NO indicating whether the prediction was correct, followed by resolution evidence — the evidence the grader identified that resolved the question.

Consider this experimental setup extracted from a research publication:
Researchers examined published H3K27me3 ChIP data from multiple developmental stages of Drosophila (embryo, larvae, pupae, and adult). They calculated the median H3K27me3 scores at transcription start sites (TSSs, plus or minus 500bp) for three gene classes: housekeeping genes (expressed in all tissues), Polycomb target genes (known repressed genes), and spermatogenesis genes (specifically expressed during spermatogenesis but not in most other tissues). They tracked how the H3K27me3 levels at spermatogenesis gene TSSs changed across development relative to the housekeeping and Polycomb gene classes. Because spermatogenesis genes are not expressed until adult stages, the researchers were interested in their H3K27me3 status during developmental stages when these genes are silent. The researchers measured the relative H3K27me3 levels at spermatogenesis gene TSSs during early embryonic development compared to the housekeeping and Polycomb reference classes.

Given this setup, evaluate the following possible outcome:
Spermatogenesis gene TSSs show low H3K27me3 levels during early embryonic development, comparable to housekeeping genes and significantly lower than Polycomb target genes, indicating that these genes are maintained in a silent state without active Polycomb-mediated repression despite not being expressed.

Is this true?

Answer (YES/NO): NO